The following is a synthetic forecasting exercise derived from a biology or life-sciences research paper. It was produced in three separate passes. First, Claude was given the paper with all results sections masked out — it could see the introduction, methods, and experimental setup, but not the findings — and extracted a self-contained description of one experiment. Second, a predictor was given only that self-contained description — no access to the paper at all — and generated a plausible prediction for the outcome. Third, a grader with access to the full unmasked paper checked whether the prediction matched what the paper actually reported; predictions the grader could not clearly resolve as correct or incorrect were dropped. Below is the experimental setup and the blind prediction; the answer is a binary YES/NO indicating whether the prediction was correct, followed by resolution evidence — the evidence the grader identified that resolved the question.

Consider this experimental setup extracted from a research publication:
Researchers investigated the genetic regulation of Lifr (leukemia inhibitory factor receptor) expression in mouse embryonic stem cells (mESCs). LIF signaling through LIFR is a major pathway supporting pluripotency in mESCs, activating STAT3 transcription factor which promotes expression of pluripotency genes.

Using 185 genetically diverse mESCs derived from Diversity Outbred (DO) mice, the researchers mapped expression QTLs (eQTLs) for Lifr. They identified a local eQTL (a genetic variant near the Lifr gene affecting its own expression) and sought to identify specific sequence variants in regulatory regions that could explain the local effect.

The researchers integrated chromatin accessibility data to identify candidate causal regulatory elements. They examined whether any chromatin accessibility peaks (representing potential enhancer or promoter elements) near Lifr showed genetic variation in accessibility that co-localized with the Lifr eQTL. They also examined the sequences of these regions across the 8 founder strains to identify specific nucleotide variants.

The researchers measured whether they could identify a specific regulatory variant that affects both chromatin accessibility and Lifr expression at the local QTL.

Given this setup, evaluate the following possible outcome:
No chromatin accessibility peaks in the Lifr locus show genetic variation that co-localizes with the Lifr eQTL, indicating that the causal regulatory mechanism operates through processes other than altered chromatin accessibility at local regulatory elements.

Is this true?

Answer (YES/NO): NO